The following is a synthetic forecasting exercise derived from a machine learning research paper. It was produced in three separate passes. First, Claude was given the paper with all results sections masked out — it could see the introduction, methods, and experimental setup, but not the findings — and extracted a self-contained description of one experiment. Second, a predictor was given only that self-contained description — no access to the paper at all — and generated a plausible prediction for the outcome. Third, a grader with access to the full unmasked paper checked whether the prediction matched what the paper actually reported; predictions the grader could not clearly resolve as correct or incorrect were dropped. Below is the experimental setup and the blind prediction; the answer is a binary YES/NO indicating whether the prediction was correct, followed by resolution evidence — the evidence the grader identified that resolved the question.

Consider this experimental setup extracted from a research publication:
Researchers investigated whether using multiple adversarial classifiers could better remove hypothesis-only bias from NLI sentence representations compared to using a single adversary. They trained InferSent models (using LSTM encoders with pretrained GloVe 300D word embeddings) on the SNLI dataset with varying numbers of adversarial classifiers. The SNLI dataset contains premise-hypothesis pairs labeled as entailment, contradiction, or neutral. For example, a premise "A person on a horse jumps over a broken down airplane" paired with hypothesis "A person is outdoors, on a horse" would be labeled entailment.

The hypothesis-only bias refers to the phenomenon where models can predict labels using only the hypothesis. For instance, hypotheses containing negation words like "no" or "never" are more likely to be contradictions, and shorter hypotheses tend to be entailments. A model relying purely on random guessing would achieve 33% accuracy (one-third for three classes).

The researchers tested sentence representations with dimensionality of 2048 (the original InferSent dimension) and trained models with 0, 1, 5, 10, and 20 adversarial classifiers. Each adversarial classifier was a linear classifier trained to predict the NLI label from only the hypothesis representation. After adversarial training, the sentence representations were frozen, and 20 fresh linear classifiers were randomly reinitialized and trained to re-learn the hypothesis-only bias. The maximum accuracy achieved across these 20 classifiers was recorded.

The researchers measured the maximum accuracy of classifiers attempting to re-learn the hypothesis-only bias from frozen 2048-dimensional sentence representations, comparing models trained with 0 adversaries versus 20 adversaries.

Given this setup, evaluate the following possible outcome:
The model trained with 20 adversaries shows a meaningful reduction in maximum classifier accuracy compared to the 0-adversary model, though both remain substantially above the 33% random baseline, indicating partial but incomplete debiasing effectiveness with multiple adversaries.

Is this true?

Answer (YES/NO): YES